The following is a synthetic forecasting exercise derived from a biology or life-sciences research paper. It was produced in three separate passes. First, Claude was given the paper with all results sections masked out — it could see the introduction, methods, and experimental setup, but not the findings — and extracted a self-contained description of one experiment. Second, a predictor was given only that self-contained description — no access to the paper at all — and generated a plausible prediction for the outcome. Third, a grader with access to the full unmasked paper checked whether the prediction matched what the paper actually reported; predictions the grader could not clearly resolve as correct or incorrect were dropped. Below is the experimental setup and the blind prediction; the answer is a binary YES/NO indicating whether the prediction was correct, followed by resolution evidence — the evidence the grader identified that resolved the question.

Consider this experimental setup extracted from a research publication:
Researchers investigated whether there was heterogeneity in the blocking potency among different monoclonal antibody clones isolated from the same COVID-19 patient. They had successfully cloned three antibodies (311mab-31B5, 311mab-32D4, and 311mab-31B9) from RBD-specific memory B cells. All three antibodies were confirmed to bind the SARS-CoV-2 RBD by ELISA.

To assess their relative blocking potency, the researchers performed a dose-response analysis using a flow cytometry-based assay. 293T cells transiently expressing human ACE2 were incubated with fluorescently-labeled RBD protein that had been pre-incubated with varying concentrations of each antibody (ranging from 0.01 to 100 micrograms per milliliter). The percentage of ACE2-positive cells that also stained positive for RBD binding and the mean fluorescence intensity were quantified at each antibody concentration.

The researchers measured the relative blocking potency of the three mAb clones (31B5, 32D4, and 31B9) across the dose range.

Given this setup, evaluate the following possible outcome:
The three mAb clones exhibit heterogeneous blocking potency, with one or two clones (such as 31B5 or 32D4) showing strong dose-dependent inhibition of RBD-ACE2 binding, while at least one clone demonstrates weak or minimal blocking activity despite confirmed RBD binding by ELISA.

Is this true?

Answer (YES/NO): YES